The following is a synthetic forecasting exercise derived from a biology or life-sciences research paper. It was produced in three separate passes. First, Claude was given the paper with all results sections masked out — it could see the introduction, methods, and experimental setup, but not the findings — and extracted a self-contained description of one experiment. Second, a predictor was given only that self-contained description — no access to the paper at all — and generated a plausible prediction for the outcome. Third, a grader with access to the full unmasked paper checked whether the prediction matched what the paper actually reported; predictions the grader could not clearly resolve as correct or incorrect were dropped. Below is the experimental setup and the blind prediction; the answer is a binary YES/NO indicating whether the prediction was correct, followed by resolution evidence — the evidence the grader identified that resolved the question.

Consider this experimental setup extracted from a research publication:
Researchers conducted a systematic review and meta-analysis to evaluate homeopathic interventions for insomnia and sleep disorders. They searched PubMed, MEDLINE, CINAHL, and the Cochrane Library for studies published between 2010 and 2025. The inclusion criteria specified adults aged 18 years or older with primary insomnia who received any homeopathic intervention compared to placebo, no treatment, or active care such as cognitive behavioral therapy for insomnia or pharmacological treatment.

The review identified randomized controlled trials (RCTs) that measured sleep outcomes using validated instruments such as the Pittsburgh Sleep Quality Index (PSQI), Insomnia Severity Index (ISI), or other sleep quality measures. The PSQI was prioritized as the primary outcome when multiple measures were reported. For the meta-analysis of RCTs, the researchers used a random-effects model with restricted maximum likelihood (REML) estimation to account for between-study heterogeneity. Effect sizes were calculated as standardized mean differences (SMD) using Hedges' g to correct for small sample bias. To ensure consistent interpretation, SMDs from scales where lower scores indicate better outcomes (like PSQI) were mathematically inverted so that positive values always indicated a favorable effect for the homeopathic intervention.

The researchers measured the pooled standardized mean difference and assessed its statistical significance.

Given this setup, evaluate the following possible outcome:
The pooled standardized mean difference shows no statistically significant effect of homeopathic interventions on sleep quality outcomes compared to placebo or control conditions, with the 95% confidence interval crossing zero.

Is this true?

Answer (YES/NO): NO